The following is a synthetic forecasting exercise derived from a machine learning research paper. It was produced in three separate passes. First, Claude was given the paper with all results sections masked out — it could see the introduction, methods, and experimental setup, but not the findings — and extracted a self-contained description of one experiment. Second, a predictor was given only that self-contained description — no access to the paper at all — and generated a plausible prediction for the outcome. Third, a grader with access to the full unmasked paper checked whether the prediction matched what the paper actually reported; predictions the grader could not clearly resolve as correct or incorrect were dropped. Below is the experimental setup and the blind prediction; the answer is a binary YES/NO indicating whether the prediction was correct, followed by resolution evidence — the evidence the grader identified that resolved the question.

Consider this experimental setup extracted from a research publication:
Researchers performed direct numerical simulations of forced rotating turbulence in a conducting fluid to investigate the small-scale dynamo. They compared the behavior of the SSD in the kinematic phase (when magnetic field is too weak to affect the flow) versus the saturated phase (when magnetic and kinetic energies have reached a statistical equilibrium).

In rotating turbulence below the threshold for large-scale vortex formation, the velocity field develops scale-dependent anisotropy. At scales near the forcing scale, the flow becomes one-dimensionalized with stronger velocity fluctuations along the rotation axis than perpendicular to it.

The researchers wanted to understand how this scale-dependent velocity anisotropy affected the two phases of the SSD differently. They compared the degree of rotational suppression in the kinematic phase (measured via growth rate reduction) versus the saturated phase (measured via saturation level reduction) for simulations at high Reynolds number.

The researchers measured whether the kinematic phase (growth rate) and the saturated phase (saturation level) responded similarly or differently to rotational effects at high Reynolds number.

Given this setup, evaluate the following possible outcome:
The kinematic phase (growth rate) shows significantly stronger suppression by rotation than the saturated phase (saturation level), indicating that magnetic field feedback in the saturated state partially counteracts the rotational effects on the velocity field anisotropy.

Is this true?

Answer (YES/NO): NO